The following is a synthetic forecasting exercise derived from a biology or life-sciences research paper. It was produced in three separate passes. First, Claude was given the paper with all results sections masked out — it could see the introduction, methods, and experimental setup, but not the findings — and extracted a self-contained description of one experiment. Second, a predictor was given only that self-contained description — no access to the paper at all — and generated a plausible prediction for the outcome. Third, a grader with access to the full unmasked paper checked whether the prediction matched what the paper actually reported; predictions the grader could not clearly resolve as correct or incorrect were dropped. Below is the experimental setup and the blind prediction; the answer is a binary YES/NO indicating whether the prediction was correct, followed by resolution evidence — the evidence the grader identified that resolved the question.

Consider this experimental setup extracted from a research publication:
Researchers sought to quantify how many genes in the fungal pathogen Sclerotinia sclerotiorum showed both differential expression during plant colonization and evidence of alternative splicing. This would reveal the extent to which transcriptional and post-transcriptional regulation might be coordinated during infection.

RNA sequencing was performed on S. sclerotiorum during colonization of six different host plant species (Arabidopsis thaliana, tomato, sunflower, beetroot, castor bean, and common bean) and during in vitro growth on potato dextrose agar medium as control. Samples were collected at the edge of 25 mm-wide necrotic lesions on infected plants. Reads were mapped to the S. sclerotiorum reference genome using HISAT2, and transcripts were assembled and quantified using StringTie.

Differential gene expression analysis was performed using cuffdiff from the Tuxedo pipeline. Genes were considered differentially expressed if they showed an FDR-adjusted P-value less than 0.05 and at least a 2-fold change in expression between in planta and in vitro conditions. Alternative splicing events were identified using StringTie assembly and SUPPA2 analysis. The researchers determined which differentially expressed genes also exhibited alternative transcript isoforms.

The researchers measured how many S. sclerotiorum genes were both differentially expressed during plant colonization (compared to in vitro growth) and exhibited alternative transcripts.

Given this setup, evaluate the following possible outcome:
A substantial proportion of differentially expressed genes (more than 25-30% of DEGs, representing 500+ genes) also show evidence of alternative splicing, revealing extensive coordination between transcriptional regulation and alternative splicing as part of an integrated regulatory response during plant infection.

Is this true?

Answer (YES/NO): YES